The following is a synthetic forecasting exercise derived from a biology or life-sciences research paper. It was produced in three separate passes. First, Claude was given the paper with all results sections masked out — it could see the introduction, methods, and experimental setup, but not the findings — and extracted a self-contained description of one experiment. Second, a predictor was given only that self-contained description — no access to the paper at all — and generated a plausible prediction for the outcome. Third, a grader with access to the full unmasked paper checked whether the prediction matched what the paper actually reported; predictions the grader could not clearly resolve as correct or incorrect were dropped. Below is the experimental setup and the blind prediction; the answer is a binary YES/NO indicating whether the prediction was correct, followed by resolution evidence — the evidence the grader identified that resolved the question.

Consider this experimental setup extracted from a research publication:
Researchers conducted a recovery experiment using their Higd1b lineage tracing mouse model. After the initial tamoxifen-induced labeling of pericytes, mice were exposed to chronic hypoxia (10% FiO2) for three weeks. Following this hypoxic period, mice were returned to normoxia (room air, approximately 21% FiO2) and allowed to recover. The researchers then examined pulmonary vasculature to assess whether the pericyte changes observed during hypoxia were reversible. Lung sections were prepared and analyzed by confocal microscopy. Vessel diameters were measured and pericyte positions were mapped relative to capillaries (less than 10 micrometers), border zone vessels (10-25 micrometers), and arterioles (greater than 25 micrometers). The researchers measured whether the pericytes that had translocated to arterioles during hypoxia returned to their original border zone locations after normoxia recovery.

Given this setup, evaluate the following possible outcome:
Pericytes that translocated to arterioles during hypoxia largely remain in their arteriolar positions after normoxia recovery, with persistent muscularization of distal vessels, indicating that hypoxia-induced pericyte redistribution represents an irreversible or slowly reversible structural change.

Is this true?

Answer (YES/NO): NO